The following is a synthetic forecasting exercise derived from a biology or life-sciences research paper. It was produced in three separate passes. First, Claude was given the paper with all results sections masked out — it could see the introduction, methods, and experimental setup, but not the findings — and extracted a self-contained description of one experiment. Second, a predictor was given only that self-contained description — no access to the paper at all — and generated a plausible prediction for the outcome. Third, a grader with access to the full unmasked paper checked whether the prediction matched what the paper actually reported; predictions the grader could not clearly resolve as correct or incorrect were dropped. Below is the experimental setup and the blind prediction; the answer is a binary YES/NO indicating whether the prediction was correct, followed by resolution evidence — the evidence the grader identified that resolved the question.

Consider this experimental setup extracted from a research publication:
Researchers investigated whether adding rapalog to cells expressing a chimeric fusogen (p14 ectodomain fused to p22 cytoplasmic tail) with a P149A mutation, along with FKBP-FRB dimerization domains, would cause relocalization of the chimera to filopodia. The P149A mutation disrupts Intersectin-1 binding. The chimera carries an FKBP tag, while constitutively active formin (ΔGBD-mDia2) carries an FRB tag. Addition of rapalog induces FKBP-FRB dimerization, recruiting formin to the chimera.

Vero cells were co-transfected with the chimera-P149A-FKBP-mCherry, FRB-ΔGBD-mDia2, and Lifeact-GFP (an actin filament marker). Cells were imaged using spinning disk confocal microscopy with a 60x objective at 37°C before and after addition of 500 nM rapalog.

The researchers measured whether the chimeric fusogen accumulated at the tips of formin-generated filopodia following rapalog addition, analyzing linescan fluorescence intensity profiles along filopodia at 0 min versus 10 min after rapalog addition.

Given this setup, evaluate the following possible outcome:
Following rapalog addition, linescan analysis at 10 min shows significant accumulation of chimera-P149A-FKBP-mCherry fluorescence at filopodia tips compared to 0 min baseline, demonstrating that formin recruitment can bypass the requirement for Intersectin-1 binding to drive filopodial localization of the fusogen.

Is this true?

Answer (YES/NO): YES